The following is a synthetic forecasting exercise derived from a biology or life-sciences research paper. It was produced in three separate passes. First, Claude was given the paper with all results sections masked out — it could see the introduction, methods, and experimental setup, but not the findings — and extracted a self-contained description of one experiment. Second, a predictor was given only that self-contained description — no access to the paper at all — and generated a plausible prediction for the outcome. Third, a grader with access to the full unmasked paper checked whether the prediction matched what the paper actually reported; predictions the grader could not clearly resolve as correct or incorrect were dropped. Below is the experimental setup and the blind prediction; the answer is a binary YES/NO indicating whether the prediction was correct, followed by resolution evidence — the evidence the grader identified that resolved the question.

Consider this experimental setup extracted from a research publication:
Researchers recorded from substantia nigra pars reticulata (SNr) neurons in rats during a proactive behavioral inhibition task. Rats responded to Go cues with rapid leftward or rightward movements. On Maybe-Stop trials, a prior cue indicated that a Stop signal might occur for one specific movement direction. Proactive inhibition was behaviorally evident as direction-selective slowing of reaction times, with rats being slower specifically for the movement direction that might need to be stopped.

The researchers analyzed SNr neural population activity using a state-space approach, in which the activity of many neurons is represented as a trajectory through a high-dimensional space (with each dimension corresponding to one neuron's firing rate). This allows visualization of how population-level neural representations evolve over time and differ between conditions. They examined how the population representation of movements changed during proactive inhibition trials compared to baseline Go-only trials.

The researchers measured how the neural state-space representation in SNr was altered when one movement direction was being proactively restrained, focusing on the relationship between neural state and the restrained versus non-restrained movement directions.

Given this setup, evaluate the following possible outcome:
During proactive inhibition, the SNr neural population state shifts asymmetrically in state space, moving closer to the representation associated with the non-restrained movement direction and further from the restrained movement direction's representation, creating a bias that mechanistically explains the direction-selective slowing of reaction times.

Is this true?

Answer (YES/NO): YES